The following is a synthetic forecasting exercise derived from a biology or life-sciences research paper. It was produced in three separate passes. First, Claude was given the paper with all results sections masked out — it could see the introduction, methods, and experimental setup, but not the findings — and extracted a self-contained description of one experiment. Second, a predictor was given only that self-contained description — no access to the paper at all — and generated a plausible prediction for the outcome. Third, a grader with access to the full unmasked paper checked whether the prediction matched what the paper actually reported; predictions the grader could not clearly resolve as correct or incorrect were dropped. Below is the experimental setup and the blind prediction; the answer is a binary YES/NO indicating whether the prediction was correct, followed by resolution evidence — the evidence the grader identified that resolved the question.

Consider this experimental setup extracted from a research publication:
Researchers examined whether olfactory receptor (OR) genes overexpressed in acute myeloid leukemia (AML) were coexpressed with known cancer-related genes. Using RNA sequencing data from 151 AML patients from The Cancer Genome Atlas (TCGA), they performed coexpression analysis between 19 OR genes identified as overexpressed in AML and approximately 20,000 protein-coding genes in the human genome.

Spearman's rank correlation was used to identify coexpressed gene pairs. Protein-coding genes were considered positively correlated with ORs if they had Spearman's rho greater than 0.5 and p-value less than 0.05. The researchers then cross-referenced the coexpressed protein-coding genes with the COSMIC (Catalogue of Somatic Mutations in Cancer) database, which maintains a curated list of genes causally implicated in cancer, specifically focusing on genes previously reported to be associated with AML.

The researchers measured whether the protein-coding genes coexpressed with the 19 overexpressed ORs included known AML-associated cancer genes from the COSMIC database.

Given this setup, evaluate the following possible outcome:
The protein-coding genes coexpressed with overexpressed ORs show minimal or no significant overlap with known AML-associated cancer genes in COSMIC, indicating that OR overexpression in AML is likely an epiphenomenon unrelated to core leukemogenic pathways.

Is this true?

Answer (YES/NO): NO